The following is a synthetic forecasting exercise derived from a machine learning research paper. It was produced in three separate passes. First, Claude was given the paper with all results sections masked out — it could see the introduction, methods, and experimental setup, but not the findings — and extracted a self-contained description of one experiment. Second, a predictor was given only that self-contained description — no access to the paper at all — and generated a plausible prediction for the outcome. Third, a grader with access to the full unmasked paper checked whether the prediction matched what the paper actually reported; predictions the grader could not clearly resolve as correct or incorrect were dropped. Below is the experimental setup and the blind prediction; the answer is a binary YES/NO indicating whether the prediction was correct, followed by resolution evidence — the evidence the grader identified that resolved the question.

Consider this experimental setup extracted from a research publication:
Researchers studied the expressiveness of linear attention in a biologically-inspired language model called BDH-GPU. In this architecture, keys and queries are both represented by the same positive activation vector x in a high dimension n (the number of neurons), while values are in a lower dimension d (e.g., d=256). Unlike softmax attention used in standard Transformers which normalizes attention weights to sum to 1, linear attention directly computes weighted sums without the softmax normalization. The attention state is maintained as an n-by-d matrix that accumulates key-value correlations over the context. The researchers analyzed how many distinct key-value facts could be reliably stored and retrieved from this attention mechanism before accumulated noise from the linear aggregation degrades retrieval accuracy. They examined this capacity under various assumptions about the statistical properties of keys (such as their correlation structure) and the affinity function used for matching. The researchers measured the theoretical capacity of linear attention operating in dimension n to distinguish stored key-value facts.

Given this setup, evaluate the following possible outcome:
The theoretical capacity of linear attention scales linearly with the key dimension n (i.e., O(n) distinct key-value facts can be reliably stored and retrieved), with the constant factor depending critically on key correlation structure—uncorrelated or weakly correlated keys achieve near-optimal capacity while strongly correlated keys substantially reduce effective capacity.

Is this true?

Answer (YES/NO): NO